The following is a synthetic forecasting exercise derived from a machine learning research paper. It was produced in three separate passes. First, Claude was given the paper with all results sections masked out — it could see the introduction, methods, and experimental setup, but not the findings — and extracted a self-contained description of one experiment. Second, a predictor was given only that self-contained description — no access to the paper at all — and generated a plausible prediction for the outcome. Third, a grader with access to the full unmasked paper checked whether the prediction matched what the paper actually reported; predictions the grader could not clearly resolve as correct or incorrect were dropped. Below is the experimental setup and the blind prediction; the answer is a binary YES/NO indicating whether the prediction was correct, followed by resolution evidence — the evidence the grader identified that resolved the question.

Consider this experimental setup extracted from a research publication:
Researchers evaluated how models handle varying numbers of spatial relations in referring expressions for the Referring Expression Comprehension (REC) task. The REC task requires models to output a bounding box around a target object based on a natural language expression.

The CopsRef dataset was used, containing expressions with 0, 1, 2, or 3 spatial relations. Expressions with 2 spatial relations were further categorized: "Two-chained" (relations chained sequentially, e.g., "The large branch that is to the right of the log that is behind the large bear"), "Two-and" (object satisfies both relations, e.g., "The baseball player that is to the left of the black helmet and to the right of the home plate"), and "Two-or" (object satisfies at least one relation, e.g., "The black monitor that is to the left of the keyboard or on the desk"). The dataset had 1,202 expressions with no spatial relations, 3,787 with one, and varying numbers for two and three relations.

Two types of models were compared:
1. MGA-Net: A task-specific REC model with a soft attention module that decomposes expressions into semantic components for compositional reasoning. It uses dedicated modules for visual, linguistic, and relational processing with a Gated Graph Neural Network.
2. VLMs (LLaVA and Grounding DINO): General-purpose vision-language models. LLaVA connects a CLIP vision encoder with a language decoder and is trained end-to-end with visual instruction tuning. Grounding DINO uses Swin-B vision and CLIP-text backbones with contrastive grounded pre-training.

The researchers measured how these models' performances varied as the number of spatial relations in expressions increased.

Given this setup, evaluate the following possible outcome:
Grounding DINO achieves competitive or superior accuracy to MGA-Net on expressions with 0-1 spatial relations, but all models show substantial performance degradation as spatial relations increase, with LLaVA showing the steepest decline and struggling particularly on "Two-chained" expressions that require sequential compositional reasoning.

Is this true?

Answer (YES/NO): NO